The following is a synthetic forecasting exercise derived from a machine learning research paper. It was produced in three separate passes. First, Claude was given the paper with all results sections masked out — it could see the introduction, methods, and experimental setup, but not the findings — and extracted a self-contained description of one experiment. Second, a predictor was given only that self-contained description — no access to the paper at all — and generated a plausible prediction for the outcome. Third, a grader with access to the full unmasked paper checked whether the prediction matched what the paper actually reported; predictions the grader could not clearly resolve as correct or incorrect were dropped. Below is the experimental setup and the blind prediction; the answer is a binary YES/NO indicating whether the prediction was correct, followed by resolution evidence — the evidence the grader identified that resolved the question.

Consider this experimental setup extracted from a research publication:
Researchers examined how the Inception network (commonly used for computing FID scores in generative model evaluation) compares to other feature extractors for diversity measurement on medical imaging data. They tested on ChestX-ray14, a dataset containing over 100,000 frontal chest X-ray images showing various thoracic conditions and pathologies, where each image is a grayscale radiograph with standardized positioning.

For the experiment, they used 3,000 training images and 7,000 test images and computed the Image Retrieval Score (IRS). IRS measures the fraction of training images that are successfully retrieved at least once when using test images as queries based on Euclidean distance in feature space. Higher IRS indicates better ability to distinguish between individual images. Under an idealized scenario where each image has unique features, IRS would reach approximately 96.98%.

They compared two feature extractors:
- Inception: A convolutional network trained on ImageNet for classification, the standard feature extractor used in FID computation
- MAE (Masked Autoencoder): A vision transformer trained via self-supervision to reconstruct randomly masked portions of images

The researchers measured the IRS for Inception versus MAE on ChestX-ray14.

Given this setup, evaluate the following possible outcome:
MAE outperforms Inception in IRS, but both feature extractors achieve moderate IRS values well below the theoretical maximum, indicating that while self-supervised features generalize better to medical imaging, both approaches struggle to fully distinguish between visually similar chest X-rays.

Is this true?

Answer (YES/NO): YES